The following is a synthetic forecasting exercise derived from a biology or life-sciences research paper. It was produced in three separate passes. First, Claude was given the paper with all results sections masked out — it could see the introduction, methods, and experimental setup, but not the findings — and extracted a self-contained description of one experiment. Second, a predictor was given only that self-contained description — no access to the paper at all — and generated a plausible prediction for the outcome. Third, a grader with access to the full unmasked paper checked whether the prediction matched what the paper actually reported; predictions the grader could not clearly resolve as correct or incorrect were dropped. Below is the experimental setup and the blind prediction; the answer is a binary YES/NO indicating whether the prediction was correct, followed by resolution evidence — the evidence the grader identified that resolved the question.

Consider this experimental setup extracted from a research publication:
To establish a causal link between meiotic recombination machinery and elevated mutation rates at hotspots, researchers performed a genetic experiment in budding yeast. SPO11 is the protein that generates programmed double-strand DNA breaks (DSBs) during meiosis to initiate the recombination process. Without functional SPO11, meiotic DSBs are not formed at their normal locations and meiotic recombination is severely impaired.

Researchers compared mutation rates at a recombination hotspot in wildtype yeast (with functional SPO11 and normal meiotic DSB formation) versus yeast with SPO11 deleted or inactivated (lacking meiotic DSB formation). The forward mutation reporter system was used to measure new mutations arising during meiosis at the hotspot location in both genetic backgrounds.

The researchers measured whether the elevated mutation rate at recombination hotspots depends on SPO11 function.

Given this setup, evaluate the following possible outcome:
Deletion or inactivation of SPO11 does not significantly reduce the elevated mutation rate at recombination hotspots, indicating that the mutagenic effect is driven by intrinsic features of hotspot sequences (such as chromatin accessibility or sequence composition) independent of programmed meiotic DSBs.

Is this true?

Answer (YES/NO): NO